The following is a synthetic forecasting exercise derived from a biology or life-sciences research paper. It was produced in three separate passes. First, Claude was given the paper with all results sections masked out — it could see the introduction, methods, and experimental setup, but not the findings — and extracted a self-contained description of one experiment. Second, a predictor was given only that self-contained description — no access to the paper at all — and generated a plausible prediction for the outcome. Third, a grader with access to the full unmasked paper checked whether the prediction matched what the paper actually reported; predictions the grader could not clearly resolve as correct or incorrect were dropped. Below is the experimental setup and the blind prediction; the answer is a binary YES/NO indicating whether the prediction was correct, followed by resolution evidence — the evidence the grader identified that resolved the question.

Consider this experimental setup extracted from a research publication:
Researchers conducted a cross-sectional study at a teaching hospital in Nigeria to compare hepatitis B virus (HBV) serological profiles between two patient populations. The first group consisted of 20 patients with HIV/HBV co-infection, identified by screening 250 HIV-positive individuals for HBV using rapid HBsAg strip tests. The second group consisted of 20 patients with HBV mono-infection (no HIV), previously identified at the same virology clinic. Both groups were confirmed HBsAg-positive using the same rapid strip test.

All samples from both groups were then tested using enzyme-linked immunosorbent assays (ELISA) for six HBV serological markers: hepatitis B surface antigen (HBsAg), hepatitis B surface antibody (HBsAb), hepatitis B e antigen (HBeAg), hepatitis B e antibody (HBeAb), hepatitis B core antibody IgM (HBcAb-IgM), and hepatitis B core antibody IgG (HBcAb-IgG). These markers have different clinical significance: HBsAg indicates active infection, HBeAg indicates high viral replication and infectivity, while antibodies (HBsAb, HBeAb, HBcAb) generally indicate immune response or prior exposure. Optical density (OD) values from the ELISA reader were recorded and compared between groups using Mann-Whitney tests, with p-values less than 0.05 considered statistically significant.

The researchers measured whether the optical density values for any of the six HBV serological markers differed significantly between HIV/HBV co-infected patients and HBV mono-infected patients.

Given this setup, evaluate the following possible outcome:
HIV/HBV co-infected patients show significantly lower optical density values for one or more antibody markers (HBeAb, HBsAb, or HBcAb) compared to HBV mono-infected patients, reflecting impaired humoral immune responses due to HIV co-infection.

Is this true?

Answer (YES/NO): YES